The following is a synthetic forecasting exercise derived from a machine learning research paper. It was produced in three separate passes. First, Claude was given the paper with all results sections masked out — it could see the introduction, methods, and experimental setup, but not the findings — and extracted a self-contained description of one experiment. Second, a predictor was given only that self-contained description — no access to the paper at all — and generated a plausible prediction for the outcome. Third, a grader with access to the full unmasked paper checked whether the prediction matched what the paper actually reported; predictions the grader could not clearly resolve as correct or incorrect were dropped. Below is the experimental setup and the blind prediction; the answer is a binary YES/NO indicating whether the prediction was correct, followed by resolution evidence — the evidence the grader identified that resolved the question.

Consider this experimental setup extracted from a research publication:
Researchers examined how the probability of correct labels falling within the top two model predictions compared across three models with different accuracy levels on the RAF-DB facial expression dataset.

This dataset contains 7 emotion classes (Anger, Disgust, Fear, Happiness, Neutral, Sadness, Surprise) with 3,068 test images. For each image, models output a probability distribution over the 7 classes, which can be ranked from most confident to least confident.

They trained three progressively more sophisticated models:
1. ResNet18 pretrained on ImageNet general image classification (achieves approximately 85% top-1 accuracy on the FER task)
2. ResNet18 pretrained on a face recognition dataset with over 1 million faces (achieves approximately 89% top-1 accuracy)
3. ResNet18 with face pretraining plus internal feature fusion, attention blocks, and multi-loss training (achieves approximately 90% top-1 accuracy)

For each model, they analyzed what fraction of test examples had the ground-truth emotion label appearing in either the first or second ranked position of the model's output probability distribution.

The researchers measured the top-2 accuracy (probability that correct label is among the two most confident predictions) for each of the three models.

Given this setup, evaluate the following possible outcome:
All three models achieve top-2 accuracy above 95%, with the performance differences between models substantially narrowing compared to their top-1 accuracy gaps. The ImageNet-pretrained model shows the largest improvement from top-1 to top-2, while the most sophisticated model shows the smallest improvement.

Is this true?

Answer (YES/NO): NO